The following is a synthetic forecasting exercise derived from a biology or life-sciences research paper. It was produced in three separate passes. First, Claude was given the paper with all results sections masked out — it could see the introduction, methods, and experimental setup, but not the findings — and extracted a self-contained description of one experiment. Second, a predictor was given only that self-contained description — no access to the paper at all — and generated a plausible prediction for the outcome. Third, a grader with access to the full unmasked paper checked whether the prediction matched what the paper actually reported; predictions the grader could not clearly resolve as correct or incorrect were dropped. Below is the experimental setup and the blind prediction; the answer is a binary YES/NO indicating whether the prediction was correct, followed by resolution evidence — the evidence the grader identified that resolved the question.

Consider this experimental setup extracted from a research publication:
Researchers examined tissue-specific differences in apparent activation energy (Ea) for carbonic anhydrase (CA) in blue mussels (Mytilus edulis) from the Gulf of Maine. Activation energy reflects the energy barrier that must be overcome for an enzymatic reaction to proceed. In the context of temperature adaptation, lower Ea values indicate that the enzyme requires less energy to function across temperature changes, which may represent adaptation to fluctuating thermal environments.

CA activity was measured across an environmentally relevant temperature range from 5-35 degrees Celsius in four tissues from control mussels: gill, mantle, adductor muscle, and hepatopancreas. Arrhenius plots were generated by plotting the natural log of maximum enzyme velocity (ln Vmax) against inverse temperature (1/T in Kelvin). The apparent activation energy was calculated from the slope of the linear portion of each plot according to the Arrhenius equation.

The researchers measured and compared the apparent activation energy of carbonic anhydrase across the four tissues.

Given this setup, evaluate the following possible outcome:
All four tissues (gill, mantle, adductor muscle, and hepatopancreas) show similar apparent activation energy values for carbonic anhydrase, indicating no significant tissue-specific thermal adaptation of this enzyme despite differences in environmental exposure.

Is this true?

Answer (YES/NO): YES